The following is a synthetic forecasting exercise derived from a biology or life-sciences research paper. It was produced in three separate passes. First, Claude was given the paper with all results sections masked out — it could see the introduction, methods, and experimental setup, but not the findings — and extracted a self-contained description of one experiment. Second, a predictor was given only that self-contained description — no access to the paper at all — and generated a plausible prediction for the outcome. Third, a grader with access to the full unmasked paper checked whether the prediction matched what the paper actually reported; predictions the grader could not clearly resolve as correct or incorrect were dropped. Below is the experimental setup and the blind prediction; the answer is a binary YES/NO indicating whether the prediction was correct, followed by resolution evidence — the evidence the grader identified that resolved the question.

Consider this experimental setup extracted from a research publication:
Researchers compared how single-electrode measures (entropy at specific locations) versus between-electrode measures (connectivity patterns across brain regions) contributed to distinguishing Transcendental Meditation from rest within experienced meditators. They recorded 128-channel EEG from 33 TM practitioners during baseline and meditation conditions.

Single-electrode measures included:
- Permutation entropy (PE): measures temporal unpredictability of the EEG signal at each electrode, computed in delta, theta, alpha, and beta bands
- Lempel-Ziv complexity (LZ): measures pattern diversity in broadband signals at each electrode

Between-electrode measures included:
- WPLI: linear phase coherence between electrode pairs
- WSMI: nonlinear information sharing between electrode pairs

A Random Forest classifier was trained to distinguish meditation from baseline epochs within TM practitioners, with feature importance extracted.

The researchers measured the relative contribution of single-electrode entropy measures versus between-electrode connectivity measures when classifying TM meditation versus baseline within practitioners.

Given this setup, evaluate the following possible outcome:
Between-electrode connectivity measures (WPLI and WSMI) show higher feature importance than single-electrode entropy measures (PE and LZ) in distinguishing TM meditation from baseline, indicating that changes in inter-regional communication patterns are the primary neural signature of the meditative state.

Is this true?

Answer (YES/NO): NO